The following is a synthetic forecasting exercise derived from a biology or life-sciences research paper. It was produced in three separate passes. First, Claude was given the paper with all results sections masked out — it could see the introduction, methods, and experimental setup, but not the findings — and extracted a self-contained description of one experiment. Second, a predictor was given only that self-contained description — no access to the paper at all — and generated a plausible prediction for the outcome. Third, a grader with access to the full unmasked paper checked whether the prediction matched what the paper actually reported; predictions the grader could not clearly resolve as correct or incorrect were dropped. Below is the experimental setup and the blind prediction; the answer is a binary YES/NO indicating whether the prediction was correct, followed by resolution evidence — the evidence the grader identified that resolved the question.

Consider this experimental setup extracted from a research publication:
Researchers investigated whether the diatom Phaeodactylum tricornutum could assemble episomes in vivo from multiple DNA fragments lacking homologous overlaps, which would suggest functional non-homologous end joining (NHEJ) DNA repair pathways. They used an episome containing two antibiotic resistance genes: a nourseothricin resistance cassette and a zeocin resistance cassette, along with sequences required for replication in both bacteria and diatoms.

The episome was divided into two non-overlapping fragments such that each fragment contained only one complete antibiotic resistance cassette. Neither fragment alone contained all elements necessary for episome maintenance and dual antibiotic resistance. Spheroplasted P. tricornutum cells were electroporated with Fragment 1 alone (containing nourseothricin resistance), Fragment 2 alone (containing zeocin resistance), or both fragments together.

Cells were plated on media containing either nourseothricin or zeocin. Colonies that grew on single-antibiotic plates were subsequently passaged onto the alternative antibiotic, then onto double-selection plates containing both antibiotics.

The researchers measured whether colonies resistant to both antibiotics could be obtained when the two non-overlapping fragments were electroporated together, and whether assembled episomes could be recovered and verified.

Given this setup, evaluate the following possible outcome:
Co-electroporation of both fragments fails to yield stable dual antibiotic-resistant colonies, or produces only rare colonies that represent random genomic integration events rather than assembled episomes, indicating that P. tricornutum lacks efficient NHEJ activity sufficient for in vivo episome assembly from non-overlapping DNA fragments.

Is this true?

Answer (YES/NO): NO